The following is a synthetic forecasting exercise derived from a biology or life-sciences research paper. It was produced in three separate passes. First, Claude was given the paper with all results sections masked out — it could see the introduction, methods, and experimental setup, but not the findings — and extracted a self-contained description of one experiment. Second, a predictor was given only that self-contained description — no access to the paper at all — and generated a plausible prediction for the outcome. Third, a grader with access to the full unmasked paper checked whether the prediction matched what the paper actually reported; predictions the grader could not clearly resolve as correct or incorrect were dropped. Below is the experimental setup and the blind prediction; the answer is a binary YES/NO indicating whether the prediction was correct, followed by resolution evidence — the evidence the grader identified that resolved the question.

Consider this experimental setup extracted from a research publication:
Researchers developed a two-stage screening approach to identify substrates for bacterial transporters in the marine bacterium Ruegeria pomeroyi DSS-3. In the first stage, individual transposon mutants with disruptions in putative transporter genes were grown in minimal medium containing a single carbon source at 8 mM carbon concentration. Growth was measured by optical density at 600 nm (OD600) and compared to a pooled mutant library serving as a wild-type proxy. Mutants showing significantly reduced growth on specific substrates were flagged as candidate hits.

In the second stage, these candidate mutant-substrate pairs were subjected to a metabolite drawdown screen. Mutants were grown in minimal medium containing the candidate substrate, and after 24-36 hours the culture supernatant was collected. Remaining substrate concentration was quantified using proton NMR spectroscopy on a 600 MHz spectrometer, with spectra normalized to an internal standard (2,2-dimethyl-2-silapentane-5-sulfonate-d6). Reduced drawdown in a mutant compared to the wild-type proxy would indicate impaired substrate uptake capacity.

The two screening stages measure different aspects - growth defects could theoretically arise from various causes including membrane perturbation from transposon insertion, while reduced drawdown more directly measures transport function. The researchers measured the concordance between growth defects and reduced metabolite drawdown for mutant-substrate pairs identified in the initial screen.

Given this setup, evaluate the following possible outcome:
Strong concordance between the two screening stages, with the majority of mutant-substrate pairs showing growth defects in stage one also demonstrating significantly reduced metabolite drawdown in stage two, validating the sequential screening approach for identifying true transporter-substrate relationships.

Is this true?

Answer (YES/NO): YES